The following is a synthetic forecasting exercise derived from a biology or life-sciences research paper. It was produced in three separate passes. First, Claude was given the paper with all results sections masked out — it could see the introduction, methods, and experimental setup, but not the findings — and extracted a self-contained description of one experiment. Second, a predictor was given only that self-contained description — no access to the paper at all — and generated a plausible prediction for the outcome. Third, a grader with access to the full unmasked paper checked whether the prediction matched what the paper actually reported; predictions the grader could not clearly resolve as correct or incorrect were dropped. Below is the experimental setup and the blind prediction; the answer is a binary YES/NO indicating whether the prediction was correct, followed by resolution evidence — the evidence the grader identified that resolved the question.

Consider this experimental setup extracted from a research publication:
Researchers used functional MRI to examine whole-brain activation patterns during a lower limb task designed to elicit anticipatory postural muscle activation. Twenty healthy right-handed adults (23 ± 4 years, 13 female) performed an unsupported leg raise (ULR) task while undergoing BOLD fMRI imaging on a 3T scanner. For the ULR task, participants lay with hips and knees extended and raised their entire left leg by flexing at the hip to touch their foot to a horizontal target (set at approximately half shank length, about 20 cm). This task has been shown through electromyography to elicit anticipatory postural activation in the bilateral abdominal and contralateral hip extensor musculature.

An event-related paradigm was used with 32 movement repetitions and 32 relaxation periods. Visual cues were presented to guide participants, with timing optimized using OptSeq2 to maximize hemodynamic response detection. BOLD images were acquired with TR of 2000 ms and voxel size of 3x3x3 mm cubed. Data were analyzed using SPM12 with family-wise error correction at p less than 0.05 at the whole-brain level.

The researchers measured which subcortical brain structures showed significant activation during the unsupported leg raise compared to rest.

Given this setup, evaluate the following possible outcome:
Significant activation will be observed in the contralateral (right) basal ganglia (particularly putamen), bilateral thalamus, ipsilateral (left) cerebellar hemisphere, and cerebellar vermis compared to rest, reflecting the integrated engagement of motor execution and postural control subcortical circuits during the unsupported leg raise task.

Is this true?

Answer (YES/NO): NO